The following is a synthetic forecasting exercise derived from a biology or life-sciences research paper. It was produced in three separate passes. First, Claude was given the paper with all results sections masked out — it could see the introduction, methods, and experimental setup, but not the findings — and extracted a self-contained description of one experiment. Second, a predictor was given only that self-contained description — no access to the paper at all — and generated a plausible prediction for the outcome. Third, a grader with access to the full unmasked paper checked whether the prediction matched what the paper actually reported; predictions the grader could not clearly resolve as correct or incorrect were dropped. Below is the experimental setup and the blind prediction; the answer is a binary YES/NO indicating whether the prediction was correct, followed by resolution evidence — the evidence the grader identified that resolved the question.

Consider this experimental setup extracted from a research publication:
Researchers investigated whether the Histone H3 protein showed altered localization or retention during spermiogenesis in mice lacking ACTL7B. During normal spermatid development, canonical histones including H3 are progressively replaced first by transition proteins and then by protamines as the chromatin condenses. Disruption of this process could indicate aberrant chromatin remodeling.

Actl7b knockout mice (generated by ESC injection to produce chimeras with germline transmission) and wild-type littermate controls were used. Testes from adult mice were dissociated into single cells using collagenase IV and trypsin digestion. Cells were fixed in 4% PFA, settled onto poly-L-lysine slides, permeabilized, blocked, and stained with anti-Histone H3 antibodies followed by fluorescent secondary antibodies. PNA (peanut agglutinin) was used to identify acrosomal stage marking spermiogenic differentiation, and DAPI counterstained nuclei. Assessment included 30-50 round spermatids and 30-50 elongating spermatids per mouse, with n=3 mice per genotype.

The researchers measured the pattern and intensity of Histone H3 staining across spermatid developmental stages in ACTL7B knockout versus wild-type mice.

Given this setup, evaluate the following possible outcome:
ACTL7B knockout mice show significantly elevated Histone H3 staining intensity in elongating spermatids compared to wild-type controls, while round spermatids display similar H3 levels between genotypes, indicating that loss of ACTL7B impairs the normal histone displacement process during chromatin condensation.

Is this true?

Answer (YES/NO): NO